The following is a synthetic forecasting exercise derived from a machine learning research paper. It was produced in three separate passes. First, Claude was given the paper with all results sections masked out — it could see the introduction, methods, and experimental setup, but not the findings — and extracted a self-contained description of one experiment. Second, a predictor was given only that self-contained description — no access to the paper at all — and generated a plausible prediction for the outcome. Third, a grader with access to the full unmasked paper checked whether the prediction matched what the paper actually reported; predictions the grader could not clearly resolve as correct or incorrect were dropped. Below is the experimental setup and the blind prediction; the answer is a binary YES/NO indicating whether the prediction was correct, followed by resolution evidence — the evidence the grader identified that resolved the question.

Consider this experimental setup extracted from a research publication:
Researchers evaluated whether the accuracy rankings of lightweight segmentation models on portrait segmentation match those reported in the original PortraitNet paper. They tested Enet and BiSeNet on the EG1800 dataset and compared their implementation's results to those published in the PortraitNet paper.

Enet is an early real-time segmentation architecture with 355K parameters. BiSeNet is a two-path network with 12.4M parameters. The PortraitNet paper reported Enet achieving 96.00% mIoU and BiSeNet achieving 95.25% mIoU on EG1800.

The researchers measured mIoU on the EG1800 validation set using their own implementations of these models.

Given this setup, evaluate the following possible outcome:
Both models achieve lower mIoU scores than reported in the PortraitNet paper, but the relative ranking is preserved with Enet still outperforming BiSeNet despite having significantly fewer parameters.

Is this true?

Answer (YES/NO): YES